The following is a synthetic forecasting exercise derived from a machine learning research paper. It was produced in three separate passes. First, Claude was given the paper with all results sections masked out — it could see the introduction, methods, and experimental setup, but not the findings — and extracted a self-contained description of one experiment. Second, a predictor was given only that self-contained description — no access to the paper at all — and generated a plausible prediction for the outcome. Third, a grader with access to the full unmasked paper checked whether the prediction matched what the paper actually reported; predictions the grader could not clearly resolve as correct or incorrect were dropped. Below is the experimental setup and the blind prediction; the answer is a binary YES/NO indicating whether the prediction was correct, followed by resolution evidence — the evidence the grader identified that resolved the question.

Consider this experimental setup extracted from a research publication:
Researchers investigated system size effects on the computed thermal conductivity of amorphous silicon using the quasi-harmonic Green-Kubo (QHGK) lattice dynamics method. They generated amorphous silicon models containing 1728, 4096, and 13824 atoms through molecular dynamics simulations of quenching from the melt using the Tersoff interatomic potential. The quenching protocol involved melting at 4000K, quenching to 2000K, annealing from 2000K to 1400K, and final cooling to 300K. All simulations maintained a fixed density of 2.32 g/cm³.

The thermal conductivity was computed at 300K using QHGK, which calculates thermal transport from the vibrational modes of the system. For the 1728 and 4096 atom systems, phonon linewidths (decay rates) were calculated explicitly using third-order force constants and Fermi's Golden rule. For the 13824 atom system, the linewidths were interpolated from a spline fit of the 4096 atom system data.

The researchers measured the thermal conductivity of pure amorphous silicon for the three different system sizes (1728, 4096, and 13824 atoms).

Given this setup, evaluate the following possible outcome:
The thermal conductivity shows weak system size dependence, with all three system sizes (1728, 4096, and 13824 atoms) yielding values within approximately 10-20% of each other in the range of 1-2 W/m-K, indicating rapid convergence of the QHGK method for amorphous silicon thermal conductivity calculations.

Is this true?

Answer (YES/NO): NO